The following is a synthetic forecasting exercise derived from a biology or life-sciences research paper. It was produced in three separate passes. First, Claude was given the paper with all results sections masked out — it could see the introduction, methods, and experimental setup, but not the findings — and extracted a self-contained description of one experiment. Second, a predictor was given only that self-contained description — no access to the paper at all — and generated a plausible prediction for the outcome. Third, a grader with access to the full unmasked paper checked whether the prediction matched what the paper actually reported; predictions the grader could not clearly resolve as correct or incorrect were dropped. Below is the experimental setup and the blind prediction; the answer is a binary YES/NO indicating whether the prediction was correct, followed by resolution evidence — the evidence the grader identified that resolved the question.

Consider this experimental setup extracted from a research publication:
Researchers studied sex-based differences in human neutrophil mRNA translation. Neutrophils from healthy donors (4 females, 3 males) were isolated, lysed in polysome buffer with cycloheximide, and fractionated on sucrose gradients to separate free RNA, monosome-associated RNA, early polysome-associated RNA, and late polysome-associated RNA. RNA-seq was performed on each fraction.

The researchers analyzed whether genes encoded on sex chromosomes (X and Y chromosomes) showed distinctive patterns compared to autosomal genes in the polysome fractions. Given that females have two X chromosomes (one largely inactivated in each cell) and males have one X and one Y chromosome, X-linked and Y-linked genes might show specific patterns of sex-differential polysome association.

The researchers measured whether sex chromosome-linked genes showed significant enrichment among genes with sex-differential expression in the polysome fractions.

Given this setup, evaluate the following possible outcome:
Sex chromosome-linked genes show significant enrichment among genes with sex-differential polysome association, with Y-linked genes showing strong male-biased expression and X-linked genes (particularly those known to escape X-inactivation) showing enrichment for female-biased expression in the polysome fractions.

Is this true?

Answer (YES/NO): NO